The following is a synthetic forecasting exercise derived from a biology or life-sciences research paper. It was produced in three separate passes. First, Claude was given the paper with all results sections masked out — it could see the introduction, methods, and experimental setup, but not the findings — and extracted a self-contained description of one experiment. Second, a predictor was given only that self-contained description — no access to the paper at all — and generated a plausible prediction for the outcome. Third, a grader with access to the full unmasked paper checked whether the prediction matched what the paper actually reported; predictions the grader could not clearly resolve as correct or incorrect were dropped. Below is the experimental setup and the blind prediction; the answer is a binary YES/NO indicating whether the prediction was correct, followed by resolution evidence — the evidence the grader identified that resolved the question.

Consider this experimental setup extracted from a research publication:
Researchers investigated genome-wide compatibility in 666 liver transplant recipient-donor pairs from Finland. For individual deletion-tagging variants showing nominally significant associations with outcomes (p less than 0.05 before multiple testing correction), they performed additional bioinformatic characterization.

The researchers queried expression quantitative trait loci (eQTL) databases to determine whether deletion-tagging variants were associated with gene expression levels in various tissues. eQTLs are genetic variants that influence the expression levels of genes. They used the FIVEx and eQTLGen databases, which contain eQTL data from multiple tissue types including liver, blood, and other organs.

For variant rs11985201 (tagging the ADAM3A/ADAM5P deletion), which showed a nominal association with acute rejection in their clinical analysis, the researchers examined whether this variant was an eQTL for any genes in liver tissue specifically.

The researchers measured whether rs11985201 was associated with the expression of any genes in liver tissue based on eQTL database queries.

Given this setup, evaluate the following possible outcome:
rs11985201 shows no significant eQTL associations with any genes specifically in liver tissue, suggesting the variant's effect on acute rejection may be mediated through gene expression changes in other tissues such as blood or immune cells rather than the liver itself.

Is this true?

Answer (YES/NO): YES